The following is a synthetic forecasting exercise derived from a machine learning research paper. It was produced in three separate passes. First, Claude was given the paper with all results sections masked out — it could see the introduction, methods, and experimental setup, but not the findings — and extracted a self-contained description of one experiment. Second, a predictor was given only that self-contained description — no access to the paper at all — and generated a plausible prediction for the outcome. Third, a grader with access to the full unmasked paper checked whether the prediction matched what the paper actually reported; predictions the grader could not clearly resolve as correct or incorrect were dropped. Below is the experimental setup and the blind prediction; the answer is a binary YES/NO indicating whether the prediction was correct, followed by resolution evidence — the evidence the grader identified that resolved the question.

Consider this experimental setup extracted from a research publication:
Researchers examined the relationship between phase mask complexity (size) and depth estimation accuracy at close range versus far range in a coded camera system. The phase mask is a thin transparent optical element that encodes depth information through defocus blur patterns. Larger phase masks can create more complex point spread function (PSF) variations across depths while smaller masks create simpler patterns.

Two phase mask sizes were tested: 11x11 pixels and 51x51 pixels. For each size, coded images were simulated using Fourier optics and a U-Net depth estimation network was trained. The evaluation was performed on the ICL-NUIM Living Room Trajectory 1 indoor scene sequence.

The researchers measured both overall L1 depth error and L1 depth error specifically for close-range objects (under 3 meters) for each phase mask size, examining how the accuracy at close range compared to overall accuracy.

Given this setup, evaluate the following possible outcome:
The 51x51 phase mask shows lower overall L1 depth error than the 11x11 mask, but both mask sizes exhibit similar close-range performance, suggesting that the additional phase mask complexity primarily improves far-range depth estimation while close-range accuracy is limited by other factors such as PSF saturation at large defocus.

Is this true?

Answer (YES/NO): NO